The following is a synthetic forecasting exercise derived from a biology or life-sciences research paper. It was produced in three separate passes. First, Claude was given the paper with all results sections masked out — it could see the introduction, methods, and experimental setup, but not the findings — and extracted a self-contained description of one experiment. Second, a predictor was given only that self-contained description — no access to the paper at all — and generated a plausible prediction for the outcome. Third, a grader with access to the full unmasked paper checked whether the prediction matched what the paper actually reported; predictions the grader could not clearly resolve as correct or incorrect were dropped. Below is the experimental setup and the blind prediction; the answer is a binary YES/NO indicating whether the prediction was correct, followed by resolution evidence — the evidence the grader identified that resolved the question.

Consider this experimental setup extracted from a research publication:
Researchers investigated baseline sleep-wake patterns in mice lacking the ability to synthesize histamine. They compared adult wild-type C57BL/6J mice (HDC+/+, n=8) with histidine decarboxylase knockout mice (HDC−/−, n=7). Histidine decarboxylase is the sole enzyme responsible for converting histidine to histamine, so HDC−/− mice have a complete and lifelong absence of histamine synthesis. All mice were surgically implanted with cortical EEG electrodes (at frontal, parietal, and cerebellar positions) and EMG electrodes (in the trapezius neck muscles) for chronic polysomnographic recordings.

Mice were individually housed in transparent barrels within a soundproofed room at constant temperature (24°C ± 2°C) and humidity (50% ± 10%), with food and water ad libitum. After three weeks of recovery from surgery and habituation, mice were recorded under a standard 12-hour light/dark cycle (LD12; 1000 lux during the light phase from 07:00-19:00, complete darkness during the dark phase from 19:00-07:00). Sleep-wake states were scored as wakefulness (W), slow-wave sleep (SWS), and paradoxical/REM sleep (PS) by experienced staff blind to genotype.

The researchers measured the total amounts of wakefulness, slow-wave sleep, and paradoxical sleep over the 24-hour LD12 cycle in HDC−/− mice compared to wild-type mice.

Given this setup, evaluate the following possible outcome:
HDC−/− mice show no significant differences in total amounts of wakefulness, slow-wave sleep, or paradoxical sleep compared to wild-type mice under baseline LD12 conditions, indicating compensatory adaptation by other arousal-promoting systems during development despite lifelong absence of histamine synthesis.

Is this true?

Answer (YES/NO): NO